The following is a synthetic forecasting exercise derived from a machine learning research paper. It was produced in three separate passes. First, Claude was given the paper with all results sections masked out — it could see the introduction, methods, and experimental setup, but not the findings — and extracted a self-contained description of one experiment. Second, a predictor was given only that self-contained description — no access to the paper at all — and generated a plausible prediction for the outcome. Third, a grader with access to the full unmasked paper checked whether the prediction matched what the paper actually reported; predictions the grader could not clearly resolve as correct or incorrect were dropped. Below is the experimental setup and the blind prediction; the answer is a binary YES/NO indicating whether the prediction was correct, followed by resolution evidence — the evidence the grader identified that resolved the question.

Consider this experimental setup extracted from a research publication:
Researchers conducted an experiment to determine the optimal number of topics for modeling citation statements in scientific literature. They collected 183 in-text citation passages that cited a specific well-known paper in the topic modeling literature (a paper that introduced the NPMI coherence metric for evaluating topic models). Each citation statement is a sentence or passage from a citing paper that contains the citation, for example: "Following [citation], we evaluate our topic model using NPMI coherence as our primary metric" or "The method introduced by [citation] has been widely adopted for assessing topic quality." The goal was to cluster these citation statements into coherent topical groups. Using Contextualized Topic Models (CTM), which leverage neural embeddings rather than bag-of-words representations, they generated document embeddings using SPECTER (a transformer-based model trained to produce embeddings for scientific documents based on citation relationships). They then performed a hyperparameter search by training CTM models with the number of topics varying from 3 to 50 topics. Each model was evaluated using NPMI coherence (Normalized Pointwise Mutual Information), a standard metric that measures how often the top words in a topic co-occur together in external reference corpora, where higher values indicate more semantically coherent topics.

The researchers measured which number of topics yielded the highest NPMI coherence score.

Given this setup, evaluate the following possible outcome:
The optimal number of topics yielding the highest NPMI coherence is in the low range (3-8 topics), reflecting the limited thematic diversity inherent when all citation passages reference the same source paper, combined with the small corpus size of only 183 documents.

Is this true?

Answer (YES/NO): NO